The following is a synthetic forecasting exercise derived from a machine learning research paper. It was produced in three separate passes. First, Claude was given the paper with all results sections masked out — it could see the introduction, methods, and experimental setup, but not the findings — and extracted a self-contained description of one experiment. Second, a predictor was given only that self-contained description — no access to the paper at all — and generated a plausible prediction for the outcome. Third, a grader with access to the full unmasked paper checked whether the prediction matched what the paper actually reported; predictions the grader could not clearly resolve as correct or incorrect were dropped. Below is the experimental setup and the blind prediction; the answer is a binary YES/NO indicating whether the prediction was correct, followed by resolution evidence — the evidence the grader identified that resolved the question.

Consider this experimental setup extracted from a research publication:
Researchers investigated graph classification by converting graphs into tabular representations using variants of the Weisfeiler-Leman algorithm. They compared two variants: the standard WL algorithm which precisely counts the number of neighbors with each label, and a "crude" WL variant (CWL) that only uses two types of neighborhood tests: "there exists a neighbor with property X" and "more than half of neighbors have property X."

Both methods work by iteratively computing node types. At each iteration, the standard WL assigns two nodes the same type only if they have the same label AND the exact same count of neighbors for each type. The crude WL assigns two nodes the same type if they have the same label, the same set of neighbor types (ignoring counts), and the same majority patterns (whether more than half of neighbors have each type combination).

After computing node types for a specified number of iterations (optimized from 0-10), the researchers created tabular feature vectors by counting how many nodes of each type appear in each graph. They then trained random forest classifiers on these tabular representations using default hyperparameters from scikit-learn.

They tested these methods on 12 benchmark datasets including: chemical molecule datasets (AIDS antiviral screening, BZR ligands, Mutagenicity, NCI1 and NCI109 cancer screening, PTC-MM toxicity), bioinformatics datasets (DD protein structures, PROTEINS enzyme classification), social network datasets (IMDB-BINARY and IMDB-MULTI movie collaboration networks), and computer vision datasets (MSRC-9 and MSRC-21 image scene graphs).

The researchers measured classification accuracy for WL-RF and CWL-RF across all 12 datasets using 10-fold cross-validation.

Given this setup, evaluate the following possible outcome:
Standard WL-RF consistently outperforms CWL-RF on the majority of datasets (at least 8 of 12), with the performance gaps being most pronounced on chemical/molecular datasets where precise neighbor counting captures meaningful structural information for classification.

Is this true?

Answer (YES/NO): NO